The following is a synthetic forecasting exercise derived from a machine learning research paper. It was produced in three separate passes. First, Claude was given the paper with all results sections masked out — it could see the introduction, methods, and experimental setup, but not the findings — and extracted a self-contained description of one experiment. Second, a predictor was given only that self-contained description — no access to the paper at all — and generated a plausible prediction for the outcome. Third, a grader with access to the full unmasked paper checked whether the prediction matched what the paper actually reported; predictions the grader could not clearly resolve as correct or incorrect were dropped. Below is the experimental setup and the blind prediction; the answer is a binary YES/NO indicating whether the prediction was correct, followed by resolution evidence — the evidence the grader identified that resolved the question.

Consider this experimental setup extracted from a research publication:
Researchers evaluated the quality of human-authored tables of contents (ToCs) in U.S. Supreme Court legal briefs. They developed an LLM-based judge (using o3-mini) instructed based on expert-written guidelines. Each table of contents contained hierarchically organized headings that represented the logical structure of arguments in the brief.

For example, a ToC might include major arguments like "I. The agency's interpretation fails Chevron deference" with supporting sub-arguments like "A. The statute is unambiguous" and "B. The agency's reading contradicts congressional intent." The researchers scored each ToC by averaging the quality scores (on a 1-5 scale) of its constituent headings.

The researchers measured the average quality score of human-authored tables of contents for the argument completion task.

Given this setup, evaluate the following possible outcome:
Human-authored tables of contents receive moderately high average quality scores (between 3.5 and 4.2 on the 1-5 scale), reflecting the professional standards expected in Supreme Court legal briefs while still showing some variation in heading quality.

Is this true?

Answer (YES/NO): YES